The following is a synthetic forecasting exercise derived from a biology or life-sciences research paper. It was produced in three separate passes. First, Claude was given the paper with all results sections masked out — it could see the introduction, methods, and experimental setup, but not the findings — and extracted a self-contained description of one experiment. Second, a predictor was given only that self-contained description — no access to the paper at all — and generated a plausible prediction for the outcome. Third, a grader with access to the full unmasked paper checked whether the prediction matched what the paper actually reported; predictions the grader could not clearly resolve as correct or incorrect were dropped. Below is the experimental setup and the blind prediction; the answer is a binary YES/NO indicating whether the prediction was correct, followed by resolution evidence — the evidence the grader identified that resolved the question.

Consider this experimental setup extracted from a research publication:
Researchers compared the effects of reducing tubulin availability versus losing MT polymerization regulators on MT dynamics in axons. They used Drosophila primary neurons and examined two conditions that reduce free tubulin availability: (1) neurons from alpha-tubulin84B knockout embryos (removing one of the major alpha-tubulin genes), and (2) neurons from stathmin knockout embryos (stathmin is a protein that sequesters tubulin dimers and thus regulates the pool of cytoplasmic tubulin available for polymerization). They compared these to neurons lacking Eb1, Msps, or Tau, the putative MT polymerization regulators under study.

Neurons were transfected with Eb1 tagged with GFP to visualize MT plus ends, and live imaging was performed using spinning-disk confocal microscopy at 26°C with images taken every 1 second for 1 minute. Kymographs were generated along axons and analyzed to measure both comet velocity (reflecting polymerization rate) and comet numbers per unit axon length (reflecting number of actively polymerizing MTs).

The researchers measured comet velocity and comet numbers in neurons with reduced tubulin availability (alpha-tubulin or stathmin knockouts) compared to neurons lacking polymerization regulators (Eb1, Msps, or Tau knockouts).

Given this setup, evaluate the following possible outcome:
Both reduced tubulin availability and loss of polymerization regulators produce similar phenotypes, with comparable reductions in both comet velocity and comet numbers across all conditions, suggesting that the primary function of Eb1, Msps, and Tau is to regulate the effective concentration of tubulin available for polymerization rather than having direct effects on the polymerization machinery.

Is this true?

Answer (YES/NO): NO